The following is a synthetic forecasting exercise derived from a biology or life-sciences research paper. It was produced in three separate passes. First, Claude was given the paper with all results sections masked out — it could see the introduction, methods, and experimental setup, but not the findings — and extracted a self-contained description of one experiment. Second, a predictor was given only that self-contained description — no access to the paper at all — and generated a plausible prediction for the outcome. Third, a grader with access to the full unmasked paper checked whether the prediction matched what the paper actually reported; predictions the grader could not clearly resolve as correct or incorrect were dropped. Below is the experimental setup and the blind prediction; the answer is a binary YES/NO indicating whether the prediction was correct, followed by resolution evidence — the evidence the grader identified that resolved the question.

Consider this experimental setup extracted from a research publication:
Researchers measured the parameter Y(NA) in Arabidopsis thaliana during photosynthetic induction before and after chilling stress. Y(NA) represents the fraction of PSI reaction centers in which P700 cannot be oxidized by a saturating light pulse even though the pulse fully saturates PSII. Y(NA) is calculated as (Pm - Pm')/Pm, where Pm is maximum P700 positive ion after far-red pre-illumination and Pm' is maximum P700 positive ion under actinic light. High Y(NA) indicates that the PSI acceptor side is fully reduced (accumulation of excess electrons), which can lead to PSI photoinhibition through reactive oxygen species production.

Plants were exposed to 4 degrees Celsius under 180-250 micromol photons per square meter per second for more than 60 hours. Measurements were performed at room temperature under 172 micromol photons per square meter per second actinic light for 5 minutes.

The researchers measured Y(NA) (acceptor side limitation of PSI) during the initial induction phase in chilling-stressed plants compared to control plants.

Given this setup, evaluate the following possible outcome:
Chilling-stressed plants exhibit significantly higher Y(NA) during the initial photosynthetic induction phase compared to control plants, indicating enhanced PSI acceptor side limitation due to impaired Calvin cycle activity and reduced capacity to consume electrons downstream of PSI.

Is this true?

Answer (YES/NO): NO